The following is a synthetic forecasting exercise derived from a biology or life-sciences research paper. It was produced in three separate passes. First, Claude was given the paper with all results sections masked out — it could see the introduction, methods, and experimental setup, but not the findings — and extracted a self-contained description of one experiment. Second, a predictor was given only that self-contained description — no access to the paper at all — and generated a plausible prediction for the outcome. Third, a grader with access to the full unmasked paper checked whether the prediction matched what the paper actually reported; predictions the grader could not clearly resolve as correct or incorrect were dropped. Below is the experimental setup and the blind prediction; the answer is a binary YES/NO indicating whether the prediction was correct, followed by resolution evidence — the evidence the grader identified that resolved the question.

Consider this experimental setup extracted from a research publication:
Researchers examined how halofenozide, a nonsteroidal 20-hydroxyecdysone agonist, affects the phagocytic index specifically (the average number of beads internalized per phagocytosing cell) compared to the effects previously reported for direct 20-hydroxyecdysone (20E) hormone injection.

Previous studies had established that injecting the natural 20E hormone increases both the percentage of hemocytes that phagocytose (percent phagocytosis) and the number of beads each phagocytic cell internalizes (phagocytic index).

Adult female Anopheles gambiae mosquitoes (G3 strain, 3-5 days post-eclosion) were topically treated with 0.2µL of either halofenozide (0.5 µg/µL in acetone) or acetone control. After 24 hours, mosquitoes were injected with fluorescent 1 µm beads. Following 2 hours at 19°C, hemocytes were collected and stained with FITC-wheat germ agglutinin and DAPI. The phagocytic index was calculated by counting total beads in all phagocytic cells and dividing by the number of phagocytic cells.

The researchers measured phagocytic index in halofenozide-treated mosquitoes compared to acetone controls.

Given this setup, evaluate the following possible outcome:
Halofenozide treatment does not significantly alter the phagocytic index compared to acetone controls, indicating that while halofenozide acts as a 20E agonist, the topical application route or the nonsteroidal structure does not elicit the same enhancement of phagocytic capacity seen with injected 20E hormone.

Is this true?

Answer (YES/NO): YES